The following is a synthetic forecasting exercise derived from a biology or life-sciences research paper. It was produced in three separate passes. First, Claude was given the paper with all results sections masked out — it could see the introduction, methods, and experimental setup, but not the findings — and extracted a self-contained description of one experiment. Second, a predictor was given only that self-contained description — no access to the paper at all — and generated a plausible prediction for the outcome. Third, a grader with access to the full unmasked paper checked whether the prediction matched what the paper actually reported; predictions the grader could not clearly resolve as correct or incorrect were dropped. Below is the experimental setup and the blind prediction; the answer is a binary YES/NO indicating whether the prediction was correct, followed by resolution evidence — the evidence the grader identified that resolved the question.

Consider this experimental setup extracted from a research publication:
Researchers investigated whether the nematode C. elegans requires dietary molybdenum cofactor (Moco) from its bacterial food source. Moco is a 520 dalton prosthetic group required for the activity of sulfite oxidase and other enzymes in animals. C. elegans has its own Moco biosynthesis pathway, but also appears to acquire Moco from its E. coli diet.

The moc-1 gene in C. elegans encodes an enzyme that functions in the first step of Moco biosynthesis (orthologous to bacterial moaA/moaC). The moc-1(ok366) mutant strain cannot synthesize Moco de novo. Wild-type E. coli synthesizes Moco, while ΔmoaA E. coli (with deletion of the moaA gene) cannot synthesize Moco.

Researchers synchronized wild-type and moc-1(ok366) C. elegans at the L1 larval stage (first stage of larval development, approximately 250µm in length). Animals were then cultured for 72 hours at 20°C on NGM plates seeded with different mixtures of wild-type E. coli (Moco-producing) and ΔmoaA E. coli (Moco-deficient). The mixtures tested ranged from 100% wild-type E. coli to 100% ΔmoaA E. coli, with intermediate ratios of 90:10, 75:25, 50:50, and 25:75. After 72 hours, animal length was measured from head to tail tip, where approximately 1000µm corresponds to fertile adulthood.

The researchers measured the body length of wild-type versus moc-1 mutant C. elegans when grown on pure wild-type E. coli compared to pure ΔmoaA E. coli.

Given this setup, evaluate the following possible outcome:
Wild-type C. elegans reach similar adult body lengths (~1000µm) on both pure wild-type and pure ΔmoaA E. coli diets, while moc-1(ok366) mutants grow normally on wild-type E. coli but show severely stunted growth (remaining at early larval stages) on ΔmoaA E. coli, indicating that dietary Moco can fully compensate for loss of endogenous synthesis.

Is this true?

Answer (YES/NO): YES